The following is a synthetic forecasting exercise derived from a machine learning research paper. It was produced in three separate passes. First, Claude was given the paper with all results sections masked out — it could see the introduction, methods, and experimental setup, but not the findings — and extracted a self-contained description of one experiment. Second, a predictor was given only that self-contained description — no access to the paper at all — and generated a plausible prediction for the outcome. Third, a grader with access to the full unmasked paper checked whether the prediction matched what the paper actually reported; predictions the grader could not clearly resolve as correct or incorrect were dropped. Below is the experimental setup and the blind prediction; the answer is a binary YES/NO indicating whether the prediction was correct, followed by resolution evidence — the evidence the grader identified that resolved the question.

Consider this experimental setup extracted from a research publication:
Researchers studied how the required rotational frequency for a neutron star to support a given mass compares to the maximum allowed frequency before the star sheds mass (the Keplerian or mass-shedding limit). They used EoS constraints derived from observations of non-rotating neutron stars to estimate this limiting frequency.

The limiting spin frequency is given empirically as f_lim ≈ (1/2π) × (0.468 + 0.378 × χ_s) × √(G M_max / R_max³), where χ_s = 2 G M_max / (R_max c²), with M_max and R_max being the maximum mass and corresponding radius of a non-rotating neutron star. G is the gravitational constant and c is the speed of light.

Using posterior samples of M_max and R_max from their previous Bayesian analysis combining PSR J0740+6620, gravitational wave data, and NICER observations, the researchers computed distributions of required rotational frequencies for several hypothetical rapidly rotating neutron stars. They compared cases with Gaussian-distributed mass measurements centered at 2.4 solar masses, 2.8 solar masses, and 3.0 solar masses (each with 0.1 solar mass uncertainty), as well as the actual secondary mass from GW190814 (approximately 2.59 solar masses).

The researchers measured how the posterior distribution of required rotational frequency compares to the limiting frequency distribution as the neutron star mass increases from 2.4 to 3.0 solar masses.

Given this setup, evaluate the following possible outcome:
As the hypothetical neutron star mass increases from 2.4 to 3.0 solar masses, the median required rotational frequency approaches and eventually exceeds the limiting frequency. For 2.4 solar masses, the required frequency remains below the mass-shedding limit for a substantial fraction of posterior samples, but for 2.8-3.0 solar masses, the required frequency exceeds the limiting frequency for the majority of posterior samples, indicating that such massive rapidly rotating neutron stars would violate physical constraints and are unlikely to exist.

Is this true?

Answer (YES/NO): NO